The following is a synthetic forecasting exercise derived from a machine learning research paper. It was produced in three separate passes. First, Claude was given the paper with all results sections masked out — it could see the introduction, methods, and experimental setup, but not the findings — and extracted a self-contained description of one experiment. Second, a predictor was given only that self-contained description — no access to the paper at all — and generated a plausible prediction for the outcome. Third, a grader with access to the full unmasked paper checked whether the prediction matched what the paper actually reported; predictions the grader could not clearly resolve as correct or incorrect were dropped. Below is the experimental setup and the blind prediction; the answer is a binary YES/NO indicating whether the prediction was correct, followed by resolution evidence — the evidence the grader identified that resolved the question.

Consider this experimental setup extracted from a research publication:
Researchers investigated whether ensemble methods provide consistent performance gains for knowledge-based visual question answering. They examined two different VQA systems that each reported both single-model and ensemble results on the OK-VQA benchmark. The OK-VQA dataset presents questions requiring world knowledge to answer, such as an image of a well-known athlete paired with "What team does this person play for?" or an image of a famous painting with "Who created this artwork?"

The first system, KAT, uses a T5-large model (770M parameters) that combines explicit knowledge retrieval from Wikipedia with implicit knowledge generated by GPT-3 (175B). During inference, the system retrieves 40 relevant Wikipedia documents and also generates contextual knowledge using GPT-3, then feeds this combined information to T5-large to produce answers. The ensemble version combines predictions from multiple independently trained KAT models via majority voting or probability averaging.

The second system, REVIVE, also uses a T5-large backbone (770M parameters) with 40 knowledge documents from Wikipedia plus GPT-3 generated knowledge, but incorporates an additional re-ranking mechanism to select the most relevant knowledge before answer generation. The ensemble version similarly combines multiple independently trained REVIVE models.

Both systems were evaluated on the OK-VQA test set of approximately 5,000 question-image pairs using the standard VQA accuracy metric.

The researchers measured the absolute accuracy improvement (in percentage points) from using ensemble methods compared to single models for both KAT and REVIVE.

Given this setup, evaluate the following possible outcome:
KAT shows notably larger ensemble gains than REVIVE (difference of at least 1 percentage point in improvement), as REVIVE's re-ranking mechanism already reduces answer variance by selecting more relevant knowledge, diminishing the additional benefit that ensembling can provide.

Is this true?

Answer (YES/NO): NO